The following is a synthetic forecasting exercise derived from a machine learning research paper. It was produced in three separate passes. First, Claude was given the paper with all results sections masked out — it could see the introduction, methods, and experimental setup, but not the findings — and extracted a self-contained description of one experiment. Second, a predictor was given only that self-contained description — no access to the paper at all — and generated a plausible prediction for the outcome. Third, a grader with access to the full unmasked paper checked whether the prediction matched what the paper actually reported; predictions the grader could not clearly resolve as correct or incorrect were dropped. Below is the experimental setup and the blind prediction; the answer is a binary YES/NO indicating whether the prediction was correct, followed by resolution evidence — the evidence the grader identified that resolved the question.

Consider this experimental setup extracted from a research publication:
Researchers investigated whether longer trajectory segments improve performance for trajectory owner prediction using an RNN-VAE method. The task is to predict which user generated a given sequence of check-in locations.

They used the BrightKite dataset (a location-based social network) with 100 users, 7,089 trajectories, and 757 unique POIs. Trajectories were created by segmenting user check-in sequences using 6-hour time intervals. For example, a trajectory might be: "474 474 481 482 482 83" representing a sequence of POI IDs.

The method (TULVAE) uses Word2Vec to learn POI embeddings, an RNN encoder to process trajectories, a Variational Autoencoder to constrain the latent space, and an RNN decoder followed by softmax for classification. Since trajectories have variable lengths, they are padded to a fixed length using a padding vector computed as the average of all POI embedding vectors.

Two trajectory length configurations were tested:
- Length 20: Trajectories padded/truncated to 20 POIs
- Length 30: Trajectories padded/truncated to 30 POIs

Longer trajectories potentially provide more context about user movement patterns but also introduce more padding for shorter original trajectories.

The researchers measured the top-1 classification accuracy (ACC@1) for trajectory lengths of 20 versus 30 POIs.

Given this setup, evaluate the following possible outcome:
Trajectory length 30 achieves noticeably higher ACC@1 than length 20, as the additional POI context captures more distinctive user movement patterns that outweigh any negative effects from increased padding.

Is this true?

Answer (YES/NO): NO